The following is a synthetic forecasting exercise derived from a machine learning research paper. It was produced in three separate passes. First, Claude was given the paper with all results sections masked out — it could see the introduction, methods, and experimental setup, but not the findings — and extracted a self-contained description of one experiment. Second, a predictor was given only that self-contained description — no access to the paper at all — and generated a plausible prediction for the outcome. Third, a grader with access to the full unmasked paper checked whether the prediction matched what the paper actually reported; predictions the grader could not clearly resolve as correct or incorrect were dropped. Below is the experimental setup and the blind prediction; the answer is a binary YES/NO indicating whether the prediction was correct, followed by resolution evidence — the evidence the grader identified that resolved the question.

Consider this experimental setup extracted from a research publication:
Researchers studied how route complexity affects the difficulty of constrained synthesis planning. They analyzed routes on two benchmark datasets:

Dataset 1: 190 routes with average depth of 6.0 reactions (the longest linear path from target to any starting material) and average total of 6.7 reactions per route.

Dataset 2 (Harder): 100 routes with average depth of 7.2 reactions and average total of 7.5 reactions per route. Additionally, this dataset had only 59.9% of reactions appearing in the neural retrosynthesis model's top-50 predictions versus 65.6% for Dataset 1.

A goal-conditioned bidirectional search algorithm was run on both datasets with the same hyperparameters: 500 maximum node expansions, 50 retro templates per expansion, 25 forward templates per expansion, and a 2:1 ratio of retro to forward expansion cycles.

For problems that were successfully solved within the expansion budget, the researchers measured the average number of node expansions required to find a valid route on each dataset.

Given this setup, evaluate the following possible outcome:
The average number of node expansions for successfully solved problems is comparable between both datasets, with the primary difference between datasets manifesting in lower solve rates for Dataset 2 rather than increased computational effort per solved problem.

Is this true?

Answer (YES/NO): NO